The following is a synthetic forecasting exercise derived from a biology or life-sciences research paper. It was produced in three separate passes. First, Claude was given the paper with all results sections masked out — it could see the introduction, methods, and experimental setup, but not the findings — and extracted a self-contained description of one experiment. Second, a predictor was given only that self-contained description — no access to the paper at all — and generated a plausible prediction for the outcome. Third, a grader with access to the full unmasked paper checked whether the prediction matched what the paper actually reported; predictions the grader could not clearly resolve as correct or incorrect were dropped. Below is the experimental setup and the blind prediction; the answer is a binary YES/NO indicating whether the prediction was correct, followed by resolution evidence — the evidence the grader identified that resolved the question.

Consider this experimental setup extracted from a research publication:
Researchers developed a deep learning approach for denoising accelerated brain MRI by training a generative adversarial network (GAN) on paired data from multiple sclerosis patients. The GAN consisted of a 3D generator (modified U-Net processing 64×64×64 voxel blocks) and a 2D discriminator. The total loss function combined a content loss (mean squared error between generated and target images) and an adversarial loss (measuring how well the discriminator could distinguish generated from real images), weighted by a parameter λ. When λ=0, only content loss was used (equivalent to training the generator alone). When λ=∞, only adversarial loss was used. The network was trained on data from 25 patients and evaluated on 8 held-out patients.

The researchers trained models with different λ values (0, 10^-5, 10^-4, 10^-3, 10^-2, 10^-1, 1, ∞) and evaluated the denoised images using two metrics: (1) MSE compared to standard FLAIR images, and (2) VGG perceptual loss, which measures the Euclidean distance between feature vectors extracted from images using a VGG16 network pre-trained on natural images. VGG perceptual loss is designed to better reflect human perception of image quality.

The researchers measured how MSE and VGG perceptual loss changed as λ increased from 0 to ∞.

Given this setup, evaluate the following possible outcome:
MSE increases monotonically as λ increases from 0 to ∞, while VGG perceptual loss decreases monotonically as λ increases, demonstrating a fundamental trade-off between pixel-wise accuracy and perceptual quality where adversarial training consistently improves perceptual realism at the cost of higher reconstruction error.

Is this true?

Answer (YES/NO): NO